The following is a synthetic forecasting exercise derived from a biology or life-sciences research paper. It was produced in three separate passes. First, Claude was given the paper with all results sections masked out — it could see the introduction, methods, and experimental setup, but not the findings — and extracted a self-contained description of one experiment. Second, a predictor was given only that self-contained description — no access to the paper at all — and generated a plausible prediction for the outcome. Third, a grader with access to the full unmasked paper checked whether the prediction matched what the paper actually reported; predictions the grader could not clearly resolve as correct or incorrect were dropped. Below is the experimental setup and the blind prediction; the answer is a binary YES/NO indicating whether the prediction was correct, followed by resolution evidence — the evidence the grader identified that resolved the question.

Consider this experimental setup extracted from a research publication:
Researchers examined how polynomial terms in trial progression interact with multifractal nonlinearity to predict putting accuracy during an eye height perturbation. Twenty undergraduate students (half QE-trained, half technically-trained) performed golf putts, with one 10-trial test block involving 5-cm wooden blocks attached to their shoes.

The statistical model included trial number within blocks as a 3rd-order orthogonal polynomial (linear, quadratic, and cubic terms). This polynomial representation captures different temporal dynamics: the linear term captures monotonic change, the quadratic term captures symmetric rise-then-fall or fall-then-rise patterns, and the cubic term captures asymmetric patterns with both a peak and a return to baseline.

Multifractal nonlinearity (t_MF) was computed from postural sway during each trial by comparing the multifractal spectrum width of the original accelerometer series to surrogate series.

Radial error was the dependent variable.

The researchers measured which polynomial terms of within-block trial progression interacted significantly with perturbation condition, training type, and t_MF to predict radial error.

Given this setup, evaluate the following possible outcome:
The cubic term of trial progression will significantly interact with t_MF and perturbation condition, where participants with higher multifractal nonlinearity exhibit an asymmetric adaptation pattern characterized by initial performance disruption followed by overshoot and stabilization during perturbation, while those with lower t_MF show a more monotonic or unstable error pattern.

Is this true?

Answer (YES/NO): NO